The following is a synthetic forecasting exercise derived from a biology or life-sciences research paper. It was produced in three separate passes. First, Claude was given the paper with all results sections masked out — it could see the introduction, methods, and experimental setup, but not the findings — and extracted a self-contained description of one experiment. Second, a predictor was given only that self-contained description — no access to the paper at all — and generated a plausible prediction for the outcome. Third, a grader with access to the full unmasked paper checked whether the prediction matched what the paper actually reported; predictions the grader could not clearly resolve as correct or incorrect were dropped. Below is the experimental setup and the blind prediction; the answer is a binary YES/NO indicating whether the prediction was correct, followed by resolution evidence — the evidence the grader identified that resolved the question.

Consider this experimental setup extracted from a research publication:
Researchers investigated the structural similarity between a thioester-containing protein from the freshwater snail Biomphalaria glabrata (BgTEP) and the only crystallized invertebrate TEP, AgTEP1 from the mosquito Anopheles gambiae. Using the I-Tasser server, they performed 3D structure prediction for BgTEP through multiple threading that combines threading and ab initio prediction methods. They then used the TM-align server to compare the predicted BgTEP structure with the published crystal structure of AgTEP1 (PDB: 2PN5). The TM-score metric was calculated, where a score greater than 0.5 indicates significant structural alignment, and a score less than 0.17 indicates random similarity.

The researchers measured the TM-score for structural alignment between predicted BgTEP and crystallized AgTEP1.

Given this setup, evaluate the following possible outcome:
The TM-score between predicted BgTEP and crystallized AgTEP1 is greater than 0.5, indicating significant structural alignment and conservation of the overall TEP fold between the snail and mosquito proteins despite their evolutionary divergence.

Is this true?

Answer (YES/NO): YES